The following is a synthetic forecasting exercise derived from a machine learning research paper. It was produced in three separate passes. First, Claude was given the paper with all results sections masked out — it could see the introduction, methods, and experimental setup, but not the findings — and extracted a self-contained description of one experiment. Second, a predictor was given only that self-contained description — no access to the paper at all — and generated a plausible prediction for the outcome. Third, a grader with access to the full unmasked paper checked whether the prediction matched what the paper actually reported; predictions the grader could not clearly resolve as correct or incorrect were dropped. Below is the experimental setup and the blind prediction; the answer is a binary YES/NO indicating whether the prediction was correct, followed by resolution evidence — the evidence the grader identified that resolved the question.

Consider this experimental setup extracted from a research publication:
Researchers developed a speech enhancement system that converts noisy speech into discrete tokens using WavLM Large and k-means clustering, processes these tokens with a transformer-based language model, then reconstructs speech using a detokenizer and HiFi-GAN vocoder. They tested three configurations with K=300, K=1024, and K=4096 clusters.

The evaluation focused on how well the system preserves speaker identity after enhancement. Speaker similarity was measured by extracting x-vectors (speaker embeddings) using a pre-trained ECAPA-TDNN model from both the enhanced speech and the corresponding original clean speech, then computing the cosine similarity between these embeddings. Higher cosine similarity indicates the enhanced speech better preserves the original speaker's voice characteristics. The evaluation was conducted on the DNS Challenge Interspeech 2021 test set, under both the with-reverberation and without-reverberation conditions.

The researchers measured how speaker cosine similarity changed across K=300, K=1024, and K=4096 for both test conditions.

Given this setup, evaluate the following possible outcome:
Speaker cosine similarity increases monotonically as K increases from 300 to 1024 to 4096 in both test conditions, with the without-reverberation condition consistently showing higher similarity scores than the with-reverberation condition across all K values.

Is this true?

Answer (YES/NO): YES